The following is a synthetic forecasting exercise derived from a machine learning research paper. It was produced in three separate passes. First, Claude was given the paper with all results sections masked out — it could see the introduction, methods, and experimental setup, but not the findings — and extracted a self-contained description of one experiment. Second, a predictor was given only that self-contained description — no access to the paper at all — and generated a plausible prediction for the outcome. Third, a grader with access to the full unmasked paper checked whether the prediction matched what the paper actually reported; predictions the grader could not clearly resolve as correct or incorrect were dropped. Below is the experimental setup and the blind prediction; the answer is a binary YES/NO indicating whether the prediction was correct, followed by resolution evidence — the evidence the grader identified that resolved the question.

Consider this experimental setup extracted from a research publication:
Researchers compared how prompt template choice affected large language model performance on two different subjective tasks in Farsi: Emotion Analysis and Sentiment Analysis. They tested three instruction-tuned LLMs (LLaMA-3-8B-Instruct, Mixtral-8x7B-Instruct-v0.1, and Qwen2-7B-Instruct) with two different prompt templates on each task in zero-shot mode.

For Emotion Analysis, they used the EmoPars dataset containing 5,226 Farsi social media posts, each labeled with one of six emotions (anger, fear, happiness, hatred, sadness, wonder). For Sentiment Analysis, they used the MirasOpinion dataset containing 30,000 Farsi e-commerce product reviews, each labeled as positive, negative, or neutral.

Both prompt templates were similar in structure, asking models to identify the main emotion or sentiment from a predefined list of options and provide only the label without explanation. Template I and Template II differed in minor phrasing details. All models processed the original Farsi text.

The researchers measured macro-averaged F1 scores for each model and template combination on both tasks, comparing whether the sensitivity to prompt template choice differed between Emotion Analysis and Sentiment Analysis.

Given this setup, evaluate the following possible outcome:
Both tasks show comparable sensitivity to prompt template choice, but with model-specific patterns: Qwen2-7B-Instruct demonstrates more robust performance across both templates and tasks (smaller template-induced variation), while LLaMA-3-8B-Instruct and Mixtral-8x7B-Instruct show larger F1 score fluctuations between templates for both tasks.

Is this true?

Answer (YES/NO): NO